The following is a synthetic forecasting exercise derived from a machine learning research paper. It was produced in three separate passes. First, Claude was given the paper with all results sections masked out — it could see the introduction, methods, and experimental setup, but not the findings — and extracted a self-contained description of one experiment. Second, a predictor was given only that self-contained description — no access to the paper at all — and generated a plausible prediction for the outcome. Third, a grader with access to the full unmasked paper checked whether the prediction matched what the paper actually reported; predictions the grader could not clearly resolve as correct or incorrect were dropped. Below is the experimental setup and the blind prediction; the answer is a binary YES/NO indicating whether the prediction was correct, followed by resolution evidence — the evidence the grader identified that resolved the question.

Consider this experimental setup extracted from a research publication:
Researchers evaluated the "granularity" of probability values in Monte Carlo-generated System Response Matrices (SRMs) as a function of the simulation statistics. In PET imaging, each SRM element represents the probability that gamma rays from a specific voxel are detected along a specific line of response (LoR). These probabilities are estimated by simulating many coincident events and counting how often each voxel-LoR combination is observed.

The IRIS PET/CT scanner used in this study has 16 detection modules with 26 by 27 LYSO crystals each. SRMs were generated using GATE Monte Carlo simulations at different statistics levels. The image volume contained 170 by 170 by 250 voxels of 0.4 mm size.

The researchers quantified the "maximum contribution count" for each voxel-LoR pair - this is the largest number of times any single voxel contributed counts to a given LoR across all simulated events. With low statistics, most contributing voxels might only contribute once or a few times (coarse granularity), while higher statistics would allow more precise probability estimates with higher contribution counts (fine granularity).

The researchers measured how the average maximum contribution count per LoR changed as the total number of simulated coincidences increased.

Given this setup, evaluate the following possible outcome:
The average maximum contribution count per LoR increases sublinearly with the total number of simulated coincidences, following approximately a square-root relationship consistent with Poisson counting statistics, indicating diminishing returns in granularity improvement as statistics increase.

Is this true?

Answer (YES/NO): NO